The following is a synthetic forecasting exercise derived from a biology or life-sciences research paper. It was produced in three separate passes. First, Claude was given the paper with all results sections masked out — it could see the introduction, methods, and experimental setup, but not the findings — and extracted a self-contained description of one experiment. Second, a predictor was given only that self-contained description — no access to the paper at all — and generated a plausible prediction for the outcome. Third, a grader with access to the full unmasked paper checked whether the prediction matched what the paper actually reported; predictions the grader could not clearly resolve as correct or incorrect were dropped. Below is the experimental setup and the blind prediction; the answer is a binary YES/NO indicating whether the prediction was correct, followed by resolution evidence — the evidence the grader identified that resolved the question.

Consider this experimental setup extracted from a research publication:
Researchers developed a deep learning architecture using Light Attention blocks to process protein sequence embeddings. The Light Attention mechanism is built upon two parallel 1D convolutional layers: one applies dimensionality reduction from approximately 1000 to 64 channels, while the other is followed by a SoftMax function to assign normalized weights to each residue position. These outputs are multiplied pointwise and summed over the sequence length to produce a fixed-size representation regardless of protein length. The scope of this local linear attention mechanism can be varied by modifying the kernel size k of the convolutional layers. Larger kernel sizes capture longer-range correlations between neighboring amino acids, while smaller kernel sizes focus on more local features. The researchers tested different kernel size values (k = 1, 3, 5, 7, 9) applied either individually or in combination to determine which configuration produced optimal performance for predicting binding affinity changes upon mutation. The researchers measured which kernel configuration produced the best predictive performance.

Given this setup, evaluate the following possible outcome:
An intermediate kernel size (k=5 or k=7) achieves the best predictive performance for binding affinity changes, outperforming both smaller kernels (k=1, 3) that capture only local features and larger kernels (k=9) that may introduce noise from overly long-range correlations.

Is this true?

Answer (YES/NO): NO